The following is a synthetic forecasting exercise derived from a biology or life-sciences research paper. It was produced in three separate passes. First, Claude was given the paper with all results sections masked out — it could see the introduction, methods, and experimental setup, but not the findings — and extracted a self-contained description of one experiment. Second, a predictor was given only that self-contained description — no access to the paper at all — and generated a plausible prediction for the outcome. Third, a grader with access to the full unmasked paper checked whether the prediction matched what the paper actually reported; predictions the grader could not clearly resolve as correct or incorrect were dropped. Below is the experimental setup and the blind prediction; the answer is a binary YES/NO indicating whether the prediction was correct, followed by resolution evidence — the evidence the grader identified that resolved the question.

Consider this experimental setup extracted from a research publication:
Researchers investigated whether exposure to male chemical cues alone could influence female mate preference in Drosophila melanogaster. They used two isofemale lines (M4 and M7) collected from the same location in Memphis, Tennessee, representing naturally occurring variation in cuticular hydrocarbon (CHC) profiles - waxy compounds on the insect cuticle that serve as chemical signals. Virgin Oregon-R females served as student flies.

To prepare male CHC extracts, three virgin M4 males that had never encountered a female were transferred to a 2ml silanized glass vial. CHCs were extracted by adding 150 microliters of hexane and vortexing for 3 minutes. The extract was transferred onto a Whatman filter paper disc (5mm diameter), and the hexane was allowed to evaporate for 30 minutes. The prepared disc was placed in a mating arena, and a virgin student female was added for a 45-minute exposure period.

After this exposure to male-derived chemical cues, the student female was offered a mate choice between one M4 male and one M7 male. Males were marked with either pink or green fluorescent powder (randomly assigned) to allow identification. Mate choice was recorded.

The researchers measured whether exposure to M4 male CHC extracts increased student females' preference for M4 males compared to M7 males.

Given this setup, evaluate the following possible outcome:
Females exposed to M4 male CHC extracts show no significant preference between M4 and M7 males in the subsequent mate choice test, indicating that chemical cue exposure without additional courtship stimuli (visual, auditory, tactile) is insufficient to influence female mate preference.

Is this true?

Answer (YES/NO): YES